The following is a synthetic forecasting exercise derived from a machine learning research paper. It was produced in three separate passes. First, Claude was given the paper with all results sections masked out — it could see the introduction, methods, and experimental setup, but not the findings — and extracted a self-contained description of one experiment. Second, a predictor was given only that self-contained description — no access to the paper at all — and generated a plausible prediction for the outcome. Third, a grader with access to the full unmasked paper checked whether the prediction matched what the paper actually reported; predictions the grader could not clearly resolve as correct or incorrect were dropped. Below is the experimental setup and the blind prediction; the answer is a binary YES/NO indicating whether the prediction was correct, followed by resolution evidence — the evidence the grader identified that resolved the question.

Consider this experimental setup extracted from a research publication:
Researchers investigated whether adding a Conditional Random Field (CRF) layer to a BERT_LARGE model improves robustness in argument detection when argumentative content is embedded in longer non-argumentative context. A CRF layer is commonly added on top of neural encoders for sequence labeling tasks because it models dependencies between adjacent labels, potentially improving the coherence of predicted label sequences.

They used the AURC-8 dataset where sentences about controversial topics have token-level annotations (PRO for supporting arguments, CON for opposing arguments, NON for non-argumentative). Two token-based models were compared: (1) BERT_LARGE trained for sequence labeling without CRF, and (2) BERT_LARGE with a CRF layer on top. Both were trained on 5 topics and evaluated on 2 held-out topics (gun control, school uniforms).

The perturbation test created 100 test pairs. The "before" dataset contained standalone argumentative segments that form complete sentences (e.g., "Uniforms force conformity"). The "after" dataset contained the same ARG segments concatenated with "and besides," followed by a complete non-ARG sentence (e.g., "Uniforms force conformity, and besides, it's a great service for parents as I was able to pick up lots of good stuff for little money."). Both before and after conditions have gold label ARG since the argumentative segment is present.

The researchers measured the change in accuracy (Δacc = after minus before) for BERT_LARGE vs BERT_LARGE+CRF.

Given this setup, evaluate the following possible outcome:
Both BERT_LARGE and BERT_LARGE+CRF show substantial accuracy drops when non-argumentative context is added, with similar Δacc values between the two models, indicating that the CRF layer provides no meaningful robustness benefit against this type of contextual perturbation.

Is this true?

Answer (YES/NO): NO